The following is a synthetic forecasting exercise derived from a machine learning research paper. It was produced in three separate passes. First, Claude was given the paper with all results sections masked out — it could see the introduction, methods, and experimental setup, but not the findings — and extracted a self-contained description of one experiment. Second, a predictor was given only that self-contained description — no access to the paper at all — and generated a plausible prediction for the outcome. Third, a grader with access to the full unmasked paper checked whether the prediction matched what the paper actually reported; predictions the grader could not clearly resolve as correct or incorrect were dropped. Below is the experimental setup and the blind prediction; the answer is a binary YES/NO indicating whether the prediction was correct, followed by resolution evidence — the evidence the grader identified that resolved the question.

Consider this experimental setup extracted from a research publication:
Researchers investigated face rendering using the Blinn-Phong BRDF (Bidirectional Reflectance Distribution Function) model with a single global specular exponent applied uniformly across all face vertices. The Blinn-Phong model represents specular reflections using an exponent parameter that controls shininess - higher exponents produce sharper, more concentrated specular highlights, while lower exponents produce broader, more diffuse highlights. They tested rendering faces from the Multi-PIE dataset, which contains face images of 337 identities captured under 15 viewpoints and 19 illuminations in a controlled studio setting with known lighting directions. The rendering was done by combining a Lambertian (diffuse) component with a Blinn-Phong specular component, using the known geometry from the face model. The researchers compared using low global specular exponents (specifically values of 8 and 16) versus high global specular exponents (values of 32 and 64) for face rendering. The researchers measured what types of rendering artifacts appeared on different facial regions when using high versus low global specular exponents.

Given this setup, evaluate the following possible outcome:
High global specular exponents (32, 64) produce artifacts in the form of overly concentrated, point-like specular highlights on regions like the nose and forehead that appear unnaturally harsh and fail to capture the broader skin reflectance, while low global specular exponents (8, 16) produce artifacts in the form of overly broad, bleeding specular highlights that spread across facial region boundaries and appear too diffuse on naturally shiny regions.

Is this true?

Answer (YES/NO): NO